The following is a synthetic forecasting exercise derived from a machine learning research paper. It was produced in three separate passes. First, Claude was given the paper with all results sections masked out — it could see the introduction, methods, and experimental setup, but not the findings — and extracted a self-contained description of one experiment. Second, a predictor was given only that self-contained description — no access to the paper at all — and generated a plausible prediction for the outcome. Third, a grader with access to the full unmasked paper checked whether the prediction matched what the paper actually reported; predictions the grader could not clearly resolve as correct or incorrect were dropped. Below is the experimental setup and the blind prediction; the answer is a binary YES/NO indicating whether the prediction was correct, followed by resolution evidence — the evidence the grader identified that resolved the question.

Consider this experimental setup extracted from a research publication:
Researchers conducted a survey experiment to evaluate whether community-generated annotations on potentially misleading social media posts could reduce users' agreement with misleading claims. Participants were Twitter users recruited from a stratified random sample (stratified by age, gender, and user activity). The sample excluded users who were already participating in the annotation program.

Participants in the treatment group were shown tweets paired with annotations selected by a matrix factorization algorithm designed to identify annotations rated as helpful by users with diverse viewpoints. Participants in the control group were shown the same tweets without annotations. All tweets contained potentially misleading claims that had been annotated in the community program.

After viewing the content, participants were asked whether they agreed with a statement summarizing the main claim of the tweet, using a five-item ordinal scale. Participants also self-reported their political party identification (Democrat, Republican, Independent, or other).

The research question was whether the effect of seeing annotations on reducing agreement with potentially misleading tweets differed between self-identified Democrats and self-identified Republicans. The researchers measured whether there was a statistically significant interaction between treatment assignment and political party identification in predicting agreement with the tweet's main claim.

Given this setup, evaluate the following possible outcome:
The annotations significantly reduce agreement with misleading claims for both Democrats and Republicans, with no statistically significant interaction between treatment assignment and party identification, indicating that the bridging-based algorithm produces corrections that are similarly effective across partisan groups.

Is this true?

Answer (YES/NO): YES